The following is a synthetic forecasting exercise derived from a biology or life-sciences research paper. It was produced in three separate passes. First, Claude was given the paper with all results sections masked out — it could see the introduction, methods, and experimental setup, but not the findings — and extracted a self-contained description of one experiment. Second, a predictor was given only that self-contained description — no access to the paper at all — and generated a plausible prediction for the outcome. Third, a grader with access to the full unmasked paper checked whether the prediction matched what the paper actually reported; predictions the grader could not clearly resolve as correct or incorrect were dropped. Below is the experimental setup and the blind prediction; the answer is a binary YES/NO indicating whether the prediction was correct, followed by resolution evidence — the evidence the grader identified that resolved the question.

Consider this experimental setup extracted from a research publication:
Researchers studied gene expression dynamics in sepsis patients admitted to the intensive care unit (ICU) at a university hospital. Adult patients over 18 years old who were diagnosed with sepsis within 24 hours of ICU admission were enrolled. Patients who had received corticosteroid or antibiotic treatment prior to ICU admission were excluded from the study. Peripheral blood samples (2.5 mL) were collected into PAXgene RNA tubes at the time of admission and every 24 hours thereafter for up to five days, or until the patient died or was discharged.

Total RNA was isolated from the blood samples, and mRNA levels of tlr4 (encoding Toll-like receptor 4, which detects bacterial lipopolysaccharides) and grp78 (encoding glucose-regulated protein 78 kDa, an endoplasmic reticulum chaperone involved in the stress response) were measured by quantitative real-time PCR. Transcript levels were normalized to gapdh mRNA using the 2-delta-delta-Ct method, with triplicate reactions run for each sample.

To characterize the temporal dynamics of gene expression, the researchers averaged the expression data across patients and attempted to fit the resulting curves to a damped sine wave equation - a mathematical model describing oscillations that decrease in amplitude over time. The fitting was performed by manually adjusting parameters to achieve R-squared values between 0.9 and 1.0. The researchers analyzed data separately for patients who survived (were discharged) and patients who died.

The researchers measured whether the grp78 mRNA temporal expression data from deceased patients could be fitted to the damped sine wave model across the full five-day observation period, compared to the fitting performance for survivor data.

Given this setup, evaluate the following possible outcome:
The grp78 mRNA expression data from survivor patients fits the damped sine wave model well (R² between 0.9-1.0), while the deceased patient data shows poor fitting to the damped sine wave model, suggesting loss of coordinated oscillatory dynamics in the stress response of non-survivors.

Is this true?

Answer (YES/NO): YES